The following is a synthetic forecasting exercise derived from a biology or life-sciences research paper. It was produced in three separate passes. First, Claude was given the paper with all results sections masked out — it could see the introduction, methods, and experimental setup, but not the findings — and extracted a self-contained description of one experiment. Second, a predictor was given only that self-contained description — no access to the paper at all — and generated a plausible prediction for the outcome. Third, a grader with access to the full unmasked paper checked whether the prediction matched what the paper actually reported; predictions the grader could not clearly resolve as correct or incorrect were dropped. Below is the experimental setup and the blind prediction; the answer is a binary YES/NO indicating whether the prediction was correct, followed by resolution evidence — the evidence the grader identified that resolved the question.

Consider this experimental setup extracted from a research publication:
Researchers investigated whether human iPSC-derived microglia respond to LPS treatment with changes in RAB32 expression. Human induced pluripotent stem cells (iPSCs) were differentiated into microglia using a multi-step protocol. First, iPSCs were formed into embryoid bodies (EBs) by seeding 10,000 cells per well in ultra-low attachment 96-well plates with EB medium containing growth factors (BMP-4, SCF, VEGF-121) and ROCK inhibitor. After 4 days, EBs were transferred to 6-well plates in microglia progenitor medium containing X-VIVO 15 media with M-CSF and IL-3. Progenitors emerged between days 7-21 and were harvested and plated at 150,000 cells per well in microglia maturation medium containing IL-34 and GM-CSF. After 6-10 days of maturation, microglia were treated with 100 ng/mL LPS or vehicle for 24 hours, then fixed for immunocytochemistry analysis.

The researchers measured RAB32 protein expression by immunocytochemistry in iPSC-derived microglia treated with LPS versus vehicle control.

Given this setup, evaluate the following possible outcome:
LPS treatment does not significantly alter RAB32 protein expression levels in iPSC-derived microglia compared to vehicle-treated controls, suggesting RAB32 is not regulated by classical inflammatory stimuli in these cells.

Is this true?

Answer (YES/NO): NO